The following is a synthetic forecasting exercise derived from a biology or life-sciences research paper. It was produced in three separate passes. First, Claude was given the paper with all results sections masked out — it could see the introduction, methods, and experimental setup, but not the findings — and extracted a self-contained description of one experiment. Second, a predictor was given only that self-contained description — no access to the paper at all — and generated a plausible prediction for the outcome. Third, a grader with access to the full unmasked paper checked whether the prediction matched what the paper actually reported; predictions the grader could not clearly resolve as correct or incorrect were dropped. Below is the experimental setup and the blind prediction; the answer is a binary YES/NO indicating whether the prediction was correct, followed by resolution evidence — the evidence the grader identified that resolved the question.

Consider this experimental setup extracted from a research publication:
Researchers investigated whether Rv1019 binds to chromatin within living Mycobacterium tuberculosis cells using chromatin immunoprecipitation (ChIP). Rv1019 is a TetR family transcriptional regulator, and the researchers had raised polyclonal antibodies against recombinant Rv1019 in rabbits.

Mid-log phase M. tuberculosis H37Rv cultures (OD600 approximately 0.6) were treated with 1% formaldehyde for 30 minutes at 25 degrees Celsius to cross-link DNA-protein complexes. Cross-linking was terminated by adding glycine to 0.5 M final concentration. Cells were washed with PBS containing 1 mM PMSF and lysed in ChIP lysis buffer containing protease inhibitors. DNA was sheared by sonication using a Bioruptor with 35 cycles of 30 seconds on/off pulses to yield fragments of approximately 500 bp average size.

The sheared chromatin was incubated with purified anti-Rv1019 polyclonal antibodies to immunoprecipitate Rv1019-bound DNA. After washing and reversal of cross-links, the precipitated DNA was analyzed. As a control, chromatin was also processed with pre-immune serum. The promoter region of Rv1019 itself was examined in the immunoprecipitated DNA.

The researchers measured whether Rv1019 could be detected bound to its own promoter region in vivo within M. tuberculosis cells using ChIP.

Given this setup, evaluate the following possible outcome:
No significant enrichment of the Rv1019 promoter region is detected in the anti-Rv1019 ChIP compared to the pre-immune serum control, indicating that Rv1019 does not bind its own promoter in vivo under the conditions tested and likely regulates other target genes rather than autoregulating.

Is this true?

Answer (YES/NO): NO